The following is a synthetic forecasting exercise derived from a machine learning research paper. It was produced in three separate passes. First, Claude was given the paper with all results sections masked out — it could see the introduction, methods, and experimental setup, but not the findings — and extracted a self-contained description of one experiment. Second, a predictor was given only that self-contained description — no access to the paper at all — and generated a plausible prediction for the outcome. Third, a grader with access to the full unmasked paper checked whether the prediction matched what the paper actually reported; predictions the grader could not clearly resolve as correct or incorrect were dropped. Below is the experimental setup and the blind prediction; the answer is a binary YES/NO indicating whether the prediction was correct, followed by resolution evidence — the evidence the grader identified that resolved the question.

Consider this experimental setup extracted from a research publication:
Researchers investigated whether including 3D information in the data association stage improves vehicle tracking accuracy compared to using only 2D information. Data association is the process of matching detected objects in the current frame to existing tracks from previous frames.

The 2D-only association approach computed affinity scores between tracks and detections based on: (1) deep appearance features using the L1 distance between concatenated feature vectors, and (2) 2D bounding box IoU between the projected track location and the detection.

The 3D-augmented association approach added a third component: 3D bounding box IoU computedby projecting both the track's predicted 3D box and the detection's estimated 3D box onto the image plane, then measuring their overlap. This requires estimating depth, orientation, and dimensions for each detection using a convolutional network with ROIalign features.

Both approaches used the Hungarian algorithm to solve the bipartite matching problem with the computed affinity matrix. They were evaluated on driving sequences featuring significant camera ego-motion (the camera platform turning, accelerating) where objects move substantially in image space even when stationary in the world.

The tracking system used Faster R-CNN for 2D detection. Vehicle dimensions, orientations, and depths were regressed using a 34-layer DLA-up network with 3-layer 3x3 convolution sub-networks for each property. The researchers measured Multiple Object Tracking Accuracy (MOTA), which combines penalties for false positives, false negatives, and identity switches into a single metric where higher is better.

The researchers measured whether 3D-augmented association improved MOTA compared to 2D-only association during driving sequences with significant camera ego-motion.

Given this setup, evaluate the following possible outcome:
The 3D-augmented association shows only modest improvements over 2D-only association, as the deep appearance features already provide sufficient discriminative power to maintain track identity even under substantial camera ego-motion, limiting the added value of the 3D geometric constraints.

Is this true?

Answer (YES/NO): NO